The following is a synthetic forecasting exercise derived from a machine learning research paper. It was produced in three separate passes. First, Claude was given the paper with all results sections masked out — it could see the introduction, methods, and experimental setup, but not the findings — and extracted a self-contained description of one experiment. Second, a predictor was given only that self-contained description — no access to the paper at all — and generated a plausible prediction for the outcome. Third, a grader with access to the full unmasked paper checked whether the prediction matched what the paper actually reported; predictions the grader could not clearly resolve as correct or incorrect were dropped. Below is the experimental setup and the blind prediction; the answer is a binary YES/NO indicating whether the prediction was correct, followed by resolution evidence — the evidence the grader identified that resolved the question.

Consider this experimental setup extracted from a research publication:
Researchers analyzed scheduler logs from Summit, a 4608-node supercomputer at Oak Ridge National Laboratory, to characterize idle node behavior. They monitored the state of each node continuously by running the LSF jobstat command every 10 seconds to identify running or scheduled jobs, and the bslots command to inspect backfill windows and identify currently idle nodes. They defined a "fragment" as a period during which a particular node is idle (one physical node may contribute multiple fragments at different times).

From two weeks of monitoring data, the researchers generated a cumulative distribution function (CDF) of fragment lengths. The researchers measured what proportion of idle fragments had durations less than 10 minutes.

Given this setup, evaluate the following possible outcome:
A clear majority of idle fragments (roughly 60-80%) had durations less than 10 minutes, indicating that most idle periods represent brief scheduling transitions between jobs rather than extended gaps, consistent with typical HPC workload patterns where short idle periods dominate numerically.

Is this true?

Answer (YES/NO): NO